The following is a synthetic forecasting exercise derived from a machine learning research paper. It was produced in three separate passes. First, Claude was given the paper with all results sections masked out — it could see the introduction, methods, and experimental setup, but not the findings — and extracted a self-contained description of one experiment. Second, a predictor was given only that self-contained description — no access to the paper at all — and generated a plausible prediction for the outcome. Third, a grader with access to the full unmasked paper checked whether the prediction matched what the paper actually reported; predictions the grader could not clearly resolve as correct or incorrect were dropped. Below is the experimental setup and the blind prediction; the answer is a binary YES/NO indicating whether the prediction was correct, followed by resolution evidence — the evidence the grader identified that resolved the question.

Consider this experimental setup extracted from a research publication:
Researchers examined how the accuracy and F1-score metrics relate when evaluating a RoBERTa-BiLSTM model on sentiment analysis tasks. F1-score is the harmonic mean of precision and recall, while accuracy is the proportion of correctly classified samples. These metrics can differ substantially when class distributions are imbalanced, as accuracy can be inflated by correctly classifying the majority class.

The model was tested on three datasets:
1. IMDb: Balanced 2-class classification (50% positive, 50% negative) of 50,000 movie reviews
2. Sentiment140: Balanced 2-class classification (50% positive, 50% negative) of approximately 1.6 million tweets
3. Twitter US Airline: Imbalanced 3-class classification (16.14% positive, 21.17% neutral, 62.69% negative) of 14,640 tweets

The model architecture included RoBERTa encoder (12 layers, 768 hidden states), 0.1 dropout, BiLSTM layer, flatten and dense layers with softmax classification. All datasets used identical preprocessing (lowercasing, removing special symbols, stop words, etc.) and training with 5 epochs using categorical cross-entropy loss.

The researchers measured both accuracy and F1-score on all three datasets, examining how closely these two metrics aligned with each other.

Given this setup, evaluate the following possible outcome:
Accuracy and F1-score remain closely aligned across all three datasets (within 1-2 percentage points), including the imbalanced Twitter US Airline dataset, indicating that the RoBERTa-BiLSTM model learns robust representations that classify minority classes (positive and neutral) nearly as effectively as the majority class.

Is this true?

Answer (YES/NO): YES